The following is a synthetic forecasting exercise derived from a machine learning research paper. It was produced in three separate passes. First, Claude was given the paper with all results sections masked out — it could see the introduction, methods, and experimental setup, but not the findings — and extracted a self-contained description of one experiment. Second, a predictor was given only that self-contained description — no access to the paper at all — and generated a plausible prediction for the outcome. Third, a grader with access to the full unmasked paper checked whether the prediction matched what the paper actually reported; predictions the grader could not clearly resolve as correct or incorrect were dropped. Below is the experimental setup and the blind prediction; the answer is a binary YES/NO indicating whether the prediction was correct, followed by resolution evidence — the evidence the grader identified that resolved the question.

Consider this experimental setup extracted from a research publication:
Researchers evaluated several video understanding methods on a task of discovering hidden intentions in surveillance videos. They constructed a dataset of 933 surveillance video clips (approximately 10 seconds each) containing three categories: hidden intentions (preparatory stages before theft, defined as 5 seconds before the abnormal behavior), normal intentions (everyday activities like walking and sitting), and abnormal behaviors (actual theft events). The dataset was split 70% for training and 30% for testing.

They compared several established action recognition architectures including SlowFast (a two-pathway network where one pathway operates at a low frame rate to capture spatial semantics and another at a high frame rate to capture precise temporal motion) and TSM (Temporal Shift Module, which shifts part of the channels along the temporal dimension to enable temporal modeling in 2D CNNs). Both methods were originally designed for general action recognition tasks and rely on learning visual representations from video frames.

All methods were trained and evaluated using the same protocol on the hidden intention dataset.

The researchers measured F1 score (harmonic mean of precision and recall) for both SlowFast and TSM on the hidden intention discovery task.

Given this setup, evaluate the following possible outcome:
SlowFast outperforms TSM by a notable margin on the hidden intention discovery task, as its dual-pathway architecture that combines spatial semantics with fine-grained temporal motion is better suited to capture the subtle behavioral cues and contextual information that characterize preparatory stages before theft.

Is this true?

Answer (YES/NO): NO